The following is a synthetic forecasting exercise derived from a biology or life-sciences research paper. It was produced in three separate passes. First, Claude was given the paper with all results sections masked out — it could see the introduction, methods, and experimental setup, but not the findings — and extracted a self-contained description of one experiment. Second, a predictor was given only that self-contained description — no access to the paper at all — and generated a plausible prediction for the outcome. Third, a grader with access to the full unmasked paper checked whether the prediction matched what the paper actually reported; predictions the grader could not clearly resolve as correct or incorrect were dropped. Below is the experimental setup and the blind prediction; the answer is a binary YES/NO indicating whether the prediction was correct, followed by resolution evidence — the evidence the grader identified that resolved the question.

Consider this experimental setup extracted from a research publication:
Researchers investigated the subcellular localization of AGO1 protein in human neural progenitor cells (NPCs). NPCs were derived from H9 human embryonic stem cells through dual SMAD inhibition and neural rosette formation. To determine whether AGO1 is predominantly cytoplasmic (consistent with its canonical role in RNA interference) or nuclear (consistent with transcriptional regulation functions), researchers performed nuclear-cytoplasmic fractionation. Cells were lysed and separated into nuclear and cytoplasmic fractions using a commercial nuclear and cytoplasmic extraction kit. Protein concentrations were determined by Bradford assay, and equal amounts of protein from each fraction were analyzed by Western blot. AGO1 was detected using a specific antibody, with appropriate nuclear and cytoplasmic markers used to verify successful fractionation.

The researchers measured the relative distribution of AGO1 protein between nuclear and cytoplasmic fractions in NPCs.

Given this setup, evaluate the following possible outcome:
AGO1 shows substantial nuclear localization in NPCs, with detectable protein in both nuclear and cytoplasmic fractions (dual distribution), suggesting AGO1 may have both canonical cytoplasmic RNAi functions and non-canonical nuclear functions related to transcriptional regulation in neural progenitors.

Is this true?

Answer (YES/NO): YES